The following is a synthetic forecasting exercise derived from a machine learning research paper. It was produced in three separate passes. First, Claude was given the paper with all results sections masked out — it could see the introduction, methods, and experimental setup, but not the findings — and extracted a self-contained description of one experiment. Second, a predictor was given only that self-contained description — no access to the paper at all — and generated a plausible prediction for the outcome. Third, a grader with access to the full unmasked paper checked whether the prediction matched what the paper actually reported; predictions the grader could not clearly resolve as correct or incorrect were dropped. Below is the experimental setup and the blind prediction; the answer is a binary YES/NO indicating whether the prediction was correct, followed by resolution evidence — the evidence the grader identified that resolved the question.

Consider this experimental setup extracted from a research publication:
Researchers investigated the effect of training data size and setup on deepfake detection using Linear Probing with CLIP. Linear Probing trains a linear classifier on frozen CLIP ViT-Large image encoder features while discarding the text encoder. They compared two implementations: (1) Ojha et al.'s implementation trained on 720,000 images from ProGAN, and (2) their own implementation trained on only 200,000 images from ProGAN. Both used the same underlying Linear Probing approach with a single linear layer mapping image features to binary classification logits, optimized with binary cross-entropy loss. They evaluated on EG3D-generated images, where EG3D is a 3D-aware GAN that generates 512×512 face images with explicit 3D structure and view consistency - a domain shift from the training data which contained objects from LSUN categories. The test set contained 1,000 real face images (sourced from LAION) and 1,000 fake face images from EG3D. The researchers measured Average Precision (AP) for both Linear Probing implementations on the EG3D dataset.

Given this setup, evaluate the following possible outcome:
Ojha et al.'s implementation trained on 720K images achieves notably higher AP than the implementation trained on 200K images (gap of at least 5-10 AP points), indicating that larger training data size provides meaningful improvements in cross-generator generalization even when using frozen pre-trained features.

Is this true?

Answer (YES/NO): NO